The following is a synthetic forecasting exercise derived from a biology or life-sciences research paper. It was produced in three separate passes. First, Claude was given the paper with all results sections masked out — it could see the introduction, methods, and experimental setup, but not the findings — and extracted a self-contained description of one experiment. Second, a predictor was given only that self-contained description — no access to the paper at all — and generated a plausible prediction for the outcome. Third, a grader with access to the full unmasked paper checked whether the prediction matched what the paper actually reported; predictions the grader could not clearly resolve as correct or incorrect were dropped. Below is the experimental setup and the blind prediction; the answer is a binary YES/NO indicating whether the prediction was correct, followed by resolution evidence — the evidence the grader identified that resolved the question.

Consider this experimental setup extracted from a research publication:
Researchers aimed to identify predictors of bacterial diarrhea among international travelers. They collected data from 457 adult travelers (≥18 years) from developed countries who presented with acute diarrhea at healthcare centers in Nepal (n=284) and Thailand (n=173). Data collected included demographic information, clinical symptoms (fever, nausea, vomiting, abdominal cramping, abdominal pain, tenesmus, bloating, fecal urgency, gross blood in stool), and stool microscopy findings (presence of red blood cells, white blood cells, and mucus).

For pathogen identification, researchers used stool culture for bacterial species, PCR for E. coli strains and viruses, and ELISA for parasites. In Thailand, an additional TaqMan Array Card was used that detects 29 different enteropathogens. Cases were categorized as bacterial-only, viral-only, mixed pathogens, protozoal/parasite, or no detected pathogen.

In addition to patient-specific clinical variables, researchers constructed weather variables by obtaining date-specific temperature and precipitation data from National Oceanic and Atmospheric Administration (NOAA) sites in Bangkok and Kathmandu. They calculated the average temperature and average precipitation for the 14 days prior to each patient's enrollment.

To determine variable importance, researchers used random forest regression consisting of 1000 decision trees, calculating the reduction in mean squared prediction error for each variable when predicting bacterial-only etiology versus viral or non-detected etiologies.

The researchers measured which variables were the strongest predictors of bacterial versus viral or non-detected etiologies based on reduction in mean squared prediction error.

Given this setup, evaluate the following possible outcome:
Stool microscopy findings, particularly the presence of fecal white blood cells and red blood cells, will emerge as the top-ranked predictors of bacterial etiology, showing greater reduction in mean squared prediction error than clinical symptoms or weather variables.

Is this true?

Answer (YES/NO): NO